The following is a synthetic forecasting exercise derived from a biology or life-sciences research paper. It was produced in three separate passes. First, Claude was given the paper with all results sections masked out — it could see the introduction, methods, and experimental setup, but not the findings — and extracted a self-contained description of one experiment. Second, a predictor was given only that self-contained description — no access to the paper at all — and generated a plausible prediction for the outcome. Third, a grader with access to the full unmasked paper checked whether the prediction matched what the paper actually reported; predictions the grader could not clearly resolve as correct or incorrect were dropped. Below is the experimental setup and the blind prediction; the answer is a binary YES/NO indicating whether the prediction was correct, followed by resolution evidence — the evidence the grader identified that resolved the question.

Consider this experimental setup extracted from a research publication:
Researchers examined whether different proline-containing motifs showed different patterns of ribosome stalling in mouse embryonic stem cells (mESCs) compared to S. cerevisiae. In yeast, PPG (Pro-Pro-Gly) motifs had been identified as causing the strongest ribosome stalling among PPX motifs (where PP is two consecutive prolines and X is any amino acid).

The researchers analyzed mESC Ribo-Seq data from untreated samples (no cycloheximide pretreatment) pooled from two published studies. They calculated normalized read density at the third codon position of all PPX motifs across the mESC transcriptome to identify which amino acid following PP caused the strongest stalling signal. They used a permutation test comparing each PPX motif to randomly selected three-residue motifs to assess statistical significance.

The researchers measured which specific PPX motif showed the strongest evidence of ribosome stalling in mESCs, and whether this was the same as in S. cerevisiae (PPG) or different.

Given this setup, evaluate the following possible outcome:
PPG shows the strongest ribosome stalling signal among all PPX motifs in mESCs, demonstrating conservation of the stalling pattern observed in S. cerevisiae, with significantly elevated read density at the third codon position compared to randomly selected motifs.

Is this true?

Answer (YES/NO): NO